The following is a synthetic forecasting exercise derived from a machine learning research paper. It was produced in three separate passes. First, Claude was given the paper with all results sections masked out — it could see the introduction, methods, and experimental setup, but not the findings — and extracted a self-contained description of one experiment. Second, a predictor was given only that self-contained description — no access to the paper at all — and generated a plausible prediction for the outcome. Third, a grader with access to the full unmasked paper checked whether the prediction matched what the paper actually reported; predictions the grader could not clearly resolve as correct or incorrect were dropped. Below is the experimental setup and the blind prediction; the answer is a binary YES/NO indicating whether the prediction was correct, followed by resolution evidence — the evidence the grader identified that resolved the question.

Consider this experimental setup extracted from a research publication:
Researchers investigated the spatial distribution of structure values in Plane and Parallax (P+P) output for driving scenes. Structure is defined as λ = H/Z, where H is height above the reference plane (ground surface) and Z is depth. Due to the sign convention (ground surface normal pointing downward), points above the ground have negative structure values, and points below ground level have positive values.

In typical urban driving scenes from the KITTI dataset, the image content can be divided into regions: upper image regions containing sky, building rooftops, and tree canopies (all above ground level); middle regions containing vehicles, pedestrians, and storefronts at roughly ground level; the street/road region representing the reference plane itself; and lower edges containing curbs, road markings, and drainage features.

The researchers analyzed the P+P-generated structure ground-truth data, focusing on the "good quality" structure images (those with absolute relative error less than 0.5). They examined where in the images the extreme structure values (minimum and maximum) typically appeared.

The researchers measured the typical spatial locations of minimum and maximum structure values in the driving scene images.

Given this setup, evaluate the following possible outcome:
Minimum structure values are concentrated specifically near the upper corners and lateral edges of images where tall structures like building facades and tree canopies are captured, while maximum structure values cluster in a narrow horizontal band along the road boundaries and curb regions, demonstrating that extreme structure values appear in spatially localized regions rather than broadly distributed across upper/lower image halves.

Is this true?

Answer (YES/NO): NO